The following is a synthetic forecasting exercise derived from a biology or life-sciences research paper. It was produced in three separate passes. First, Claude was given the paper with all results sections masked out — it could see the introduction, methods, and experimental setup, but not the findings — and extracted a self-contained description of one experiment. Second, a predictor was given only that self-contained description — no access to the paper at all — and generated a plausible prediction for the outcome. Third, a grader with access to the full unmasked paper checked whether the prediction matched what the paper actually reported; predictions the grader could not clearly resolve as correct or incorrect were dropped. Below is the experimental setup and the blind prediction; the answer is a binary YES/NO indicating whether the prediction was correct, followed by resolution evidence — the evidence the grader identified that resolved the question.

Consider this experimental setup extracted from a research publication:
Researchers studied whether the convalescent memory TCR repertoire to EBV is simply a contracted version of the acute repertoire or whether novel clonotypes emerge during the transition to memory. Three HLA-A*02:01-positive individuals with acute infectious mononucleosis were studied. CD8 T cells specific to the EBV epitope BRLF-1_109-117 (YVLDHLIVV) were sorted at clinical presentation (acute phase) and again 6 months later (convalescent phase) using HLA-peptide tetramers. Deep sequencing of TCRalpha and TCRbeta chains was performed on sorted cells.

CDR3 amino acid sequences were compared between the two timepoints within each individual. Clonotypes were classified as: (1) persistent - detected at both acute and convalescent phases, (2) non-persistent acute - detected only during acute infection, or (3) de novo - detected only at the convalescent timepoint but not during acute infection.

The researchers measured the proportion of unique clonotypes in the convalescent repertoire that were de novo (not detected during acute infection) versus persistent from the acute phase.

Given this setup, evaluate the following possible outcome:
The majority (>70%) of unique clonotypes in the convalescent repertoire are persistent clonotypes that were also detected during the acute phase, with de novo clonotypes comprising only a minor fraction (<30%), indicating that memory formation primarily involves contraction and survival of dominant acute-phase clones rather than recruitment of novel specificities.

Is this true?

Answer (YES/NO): NO